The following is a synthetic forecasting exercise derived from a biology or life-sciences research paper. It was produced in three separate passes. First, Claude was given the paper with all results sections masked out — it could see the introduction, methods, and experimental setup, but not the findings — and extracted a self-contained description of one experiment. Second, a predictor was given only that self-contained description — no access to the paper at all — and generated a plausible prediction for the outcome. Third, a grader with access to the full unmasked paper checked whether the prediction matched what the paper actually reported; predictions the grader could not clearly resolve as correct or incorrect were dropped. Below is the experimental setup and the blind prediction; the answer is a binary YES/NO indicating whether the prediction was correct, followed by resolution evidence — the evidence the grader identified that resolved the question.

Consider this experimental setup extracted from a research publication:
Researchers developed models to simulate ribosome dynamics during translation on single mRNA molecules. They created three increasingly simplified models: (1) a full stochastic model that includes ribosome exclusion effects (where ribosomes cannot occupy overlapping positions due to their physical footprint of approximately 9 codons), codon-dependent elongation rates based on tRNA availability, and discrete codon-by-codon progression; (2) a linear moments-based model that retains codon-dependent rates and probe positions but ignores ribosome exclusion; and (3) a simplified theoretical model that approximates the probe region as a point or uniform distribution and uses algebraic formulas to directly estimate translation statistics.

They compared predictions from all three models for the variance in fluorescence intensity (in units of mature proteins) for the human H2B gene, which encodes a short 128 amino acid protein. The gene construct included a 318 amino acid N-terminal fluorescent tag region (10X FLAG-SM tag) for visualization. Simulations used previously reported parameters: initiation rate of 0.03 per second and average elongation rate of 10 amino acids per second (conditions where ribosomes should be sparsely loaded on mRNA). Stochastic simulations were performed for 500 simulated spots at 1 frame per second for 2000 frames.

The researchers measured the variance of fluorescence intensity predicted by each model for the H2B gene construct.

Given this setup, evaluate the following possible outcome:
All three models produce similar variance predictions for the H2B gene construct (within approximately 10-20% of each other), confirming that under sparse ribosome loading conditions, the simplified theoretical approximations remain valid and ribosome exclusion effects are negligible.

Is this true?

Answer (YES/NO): NO